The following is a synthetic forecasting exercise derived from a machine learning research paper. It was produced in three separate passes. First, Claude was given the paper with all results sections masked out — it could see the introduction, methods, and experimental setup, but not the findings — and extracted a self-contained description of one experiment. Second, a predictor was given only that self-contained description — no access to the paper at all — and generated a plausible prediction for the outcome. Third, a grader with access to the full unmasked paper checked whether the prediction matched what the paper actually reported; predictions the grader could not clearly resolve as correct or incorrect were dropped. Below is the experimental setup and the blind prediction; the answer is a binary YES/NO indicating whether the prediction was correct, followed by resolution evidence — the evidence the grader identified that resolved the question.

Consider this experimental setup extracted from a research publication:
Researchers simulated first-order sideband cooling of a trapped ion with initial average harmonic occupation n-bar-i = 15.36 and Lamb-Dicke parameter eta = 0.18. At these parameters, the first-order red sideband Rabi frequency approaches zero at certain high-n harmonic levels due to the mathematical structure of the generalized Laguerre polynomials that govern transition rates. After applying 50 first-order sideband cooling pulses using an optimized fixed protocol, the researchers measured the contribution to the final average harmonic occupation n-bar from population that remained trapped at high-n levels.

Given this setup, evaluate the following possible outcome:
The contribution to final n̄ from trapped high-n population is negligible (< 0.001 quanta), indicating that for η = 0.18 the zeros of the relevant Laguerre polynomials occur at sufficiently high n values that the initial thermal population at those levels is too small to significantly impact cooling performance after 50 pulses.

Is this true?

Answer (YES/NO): NO